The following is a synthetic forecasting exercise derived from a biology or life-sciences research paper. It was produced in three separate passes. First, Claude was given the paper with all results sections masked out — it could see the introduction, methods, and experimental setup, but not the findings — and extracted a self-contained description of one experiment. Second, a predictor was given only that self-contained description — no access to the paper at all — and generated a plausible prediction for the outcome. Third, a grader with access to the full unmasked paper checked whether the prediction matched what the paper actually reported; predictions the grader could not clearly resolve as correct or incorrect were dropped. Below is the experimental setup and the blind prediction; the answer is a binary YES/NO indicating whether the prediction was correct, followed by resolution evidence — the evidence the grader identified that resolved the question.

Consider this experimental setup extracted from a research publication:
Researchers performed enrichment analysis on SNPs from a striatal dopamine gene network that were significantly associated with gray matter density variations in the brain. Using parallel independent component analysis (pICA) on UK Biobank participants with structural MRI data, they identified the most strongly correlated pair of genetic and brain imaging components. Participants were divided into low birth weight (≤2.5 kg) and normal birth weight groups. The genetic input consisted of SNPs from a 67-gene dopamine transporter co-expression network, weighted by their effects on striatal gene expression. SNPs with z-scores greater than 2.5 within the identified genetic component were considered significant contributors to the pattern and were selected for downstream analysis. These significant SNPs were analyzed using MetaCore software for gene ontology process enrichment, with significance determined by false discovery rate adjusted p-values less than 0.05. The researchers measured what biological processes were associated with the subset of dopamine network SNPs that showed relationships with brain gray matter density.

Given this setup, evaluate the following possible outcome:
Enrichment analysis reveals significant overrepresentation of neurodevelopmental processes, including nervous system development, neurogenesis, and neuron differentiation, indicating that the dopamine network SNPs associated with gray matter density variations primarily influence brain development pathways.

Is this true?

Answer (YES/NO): NO